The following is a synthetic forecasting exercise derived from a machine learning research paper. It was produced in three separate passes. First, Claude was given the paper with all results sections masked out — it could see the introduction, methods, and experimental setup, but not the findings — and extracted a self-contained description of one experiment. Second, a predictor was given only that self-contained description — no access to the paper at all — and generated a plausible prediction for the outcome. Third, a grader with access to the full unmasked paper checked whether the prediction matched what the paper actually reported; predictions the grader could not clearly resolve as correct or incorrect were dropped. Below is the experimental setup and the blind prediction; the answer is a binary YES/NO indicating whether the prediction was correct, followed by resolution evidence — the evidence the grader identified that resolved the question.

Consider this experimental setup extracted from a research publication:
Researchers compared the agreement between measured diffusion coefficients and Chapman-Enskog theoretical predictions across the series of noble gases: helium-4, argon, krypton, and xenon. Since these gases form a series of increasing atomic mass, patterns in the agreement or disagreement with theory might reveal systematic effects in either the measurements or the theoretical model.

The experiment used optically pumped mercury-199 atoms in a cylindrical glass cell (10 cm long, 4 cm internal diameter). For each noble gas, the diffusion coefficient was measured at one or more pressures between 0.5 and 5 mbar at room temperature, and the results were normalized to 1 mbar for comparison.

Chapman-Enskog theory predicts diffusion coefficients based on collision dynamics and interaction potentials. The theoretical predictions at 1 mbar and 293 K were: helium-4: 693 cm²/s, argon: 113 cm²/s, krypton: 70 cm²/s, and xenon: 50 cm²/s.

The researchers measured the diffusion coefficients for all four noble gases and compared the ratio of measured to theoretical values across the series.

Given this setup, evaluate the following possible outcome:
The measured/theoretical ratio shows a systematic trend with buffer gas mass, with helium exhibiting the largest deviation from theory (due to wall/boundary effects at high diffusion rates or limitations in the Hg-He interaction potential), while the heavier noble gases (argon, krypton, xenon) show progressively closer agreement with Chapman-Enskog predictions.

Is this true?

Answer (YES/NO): NO